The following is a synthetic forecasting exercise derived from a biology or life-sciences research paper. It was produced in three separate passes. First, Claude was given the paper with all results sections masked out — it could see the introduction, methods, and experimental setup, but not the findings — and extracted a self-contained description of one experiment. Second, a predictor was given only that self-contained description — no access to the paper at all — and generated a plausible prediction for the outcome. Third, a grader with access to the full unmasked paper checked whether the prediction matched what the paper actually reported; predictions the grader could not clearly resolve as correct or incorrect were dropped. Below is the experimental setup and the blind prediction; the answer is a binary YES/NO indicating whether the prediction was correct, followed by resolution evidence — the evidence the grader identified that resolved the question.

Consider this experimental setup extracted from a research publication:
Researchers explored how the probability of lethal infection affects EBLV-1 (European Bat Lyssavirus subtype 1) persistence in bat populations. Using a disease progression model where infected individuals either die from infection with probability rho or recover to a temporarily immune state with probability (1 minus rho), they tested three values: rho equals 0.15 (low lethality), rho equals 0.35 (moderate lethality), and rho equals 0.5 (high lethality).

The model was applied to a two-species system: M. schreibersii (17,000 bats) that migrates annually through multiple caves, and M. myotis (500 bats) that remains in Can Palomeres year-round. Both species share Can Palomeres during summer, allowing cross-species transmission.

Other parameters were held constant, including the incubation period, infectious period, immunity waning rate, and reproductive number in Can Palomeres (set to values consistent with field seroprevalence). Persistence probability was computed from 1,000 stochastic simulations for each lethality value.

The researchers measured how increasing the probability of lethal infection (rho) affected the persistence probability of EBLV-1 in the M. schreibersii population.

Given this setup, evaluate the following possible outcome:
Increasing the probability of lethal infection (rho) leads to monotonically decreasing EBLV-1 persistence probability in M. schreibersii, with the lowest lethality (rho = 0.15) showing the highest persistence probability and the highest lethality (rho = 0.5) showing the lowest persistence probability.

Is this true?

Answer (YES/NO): NO